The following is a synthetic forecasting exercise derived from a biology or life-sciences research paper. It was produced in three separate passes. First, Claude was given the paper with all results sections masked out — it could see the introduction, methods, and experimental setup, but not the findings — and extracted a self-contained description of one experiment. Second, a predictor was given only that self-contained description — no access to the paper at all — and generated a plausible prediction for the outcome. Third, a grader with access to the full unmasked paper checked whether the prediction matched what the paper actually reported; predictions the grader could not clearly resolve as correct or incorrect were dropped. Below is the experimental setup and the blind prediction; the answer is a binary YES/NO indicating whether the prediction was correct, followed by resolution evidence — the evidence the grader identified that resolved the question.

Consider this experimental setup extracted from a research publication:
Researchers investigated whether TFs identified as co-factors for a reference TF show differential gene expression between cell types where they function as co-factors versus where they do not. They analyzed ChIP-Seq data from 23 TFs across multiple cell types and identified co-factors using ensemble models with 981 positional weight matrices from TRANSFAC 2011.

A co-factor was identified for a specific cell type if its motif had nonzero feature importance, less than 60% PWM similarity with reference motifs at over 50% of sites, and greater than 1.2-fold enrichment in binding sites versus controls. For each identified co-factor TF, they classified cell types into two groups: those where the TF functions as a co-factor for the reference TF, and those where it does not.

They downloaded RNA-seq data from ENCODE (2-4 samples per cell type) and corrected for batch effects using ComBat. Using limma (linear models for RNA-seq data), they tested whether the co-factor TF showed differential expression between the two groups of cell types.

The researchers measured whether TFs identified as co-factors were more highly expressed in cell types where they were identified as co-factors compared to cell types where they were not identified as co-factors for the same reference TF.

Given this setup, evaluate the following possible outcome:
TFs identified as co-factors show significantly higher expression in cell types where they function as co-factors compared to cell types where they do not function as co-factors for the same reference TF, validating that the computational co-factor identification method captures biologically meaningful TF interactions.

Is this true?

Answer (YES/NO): YES